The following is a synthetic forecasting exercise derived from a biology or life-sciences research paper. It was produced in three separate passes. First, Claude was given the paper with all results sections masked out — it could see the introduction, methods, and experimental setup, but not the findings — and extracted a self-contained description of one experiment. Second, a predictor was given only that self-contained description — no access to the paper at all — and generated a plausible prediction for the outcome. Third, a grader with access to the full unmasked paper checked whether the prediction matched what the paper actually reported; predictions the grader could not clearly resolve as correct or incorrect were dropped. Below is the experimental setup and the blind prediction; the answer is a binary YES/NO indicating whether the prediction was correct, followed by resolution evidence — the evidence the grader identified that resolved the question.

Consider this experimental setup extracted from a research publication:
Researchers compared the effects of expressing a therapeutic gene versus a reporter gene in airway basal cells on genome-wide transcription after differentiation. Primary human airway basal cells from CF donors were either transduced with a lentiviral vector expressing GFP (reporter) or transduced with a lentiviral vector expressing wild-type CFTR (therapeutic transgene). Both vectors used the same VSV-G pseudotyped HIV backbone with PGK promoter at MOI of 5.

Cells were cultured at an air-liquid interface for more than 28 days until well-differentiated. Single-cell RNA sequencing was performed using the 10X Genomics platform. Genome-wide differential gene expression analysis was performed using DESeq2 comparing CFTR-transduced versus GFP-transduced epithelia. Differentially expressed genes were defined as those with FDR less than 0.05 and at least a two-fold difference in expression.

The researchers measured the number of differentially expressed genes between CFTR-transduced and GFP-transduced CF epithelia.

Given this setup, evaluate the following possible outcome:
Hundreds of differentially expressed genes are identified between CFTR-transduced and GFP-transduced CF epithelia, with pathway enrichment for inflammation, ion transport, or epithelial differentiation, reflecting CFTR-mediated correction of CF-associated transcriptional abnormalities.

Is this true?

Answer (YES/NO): NO